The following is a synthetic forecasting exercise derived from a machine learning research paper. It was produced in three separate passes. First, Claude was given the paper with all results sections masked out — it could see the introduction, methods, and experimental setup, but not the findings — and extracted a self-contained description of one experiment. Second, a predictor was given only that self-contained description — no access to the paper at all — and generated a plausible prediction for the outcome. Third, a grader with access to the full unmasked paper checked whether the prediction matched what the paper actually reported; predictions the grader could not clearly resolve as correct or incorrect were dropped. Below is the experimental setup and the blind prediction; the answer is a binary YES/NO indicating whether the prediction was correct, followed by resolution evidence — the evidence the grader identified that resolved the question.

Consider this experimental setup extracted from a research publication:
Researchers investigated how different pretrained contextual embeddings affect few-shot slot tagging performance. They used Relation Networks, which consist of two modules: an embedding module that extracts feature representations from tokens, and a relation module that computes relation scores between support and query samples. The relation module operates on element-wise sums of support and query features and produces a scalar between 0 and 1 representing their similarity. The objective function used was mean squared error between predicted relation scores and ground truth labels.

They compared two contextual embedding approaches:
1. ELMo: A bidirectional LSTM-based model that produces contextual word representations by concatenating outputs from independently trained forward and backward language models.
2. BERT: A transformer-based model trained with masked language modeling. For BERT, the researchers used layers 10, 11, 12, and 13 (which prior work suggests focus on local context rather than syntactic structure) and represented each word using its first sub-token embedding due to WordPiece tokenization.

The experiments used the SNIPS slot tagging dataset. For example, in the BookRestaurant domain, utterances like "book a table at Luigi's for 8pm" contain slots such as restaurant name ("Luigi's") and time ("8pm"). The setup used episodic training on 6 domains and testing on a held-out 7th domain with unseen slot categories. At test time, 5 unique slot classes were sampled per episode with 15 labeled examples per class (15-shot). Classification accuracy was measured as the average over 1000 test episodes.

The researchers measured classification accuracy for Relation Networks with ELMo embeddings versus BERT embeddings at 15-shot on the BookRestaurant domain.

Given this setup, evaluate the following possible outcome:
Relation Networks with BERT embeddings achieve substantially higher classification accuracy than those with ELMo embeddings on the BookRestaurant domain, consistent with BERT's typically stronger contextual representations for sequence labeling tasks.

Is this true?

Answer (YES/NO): NO